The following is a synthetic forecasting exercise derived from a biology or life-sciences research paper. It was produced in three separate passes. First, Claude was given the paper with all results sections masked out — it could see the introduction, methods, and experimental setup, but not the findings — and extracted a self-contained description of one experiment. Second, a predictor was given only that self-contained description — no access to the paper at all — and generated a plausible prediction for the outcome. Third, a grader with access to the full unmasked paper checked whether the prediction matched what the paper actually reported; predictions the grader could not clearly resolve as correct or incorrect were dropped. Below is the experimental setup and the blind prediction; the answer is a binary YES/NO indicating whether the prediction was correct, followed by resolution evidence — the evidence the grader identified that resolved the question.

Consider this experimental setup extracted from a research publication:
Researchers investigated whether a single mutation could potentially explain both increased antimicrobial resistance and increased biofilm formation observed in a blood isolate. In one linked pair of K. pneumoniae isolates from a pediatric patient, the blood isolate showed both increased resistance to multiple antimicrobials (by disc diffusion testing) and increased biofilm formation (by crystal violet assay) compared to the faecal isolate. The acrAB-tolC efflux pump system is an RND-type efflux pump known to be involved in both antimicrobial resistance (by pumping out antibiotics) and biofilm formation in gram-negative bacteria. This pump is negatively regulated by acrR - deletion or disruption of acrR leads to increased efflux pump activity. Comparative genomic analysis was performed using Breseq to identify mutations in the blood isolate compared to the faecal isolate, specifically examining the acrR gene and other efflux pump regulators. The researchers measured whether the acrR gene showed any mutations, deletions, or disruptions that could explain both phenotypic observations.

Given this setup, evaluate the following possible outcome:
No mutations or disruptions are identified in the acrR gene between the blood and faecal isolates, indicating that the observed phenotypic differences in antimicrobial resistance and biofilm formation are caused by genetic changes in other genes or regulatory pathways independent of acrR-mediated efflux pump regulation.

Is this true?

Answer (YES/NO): NO